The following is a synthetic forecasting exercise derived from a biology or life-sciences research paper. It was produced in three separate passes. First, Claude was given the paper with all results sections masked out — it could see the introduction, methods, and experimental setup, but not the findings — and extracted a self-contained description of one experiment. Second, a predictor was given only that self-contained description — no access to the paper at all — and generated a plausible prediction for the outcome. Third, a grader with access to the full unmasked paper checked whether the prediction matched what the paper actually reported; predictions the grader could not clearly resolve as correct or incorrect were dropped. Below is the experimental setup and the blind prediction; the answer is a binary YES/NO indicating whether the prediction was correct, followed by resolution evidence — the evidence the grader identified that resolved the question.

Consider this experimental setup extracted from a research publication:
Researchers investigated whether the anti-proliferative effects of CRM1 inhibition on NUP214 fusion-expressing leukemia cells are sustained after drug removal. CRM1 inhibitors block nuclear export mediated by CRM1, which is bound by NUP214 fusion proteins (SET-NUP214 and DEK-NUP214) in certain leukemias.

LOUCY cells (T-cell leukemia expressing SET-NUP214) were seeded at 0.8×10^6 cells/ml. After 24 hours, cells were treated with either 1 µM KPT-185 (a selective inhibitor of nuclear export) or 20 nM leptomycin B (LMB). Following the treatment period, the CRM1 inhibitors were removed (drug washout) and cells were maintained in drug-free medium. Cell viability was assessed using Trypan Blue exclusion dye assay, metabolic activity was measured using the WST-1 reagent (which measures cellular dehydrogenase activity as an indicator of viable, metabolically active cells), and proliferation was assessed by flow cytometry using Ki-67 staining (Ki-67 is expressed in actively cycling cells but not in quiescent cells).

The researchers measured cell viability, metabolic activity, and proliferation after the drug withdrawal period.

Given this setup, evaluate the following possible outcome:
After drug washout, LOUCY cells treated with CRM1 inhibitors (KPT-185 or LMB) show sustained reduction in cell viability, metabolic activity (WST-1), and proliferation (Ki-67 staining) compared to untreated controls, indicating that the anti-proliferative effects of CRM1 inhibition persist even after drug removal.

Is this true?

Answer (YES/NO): NO